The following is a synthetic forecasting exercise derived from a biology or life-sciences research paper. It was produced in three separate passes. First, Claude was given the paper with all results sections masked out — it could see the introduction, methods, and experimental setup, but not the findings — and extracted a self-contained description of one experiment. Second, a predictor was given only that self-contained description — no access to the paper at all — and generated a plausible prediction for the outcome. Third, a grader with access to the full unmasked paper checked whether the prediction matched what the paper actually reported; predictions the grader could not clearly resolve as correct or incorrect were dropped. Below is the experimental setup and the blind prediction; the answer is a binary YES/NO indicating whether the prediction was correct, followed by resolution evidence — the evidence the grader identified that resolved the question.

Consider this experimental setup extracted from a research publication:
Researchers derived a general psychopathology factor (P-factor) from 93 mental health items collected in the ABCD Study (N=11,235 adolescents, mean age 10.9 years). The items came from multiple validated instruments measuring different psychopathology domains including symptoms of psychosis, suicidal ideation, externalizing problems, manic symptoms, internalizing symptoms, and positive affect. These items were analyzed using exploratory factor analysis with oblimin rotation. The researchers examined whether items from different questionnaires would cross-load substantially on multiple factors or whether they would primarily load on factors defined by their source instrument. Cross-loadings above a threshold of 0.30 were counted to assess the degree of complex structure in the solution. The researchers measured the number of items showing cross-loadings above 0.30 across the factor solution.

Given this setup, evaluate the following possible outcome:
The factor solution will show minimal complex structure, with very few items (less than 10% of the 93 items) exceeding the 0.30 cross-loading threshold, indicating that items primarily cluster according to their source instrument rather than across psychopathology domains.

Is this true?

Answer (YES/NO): YES